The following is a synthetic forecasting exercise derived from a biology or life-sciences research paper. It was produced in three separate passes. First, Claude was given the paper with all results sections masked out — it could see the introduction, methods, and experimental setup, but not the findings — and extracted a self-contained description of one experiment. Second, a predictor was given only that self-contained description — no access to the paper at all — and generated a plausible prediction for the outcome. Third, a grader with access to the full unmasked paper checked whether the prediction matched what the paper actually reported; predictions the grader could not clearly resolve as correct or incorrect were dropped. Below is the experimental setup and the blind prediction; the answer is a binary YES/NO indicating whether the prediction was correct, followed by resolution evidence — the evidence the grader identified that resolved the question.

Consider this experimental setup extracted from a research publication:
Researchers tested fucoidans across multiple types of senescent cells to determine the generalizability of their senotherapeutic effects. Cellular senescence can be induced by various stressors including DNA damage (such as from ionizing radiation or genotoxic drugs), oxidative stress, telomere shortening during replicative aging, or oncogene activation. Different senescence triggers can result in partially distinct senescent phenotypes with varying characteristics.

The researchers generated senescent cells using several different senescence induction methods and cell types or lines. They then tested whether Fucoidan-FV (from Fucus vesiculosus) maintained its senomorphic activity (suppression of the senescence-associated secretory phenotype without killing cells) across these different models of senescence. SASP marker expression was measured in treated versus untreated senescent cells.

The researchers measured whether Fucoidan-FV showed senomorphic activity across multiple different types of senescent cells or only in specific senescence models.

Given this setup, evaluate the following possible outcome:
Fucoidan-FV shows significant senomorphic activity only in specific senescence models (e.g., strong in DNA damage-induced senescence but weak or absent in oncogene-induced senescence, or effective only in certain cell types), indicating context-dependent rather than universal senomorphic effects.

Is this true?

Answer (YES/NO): NO